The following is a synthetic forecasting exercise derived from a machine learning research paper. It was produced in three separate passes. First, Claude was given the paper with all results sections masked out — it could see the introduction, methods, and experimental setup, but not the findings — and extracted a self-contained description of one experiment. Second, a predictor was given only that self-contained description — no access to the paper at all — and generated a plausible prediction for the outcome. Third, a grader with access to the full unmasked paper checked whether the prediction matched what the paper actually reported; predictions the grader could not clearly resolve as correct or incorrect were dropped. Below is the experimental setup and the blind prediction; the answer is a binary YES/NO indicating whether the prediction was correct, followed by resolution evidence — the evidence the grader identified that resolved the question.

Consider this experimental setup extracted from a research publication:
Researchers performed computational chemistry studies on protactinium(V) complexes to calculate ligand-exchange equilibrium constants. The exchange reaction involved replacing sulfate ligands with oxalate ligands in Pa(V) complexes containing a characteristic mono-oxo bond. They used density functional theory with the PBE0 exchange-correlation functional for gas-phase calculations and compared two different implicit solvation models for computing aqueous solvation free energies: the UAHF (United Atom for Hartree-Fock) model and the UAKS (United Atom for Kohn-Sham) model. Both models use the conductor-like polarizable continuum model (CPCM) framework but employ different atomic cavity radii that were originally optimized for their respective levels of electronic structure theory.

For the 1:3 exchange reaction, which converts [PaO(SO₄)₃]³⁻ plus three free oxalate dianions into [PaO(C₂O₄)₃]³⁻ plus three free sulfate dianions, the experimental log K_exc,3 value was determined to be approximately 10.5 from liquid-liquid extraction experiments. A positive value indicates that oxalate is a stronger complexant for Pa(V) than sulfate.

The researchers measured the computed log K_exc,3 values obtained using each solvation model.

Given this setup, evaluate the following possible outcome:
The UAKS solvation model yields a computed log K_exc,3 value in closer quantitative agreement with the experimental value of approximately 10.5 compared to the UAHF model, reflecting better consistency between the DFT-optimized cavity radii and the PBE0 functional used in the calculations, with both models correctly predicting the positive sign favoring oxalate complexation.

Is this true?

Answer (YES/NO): NO